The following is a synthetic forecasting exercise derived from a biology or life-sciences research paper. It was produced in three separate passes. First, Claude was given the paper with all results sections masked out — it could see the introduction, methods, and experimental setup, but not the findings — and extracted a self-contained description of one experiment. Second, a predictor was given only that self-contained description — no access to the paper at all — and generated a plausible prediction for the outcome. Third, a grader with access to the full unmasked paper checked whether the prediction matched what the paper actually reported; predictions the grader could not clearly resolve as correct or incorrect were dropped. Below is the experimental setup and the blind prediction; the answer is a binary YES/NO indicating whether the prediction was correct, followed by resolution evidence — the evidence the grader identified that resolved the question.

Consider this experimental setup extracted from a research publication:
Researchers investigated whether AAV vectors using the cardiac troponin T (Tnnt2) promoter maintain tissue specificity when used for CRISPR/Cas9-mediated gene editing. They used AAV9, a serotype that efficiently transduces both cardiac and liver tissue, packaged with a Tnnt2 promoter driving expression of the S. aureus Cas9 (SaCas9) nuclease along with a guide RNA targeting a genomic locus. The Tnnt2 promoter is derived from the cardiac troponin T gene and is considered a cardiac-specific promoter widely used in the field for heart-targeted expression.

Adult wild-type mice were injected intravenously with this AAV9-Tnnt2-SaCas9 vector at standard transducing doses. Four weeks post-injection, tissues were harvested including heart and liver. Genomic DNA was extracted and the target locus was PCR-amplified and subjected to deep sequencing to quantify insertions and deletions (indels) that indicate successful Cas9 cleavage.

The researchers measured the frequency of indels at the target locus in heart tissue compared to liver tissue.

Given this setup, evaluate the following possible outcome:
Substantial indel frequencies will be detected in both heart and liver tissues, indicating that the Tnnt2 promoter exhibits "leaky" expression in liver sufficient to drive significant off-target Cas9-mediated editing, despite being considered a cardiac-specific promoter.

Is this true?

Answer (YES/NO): YES